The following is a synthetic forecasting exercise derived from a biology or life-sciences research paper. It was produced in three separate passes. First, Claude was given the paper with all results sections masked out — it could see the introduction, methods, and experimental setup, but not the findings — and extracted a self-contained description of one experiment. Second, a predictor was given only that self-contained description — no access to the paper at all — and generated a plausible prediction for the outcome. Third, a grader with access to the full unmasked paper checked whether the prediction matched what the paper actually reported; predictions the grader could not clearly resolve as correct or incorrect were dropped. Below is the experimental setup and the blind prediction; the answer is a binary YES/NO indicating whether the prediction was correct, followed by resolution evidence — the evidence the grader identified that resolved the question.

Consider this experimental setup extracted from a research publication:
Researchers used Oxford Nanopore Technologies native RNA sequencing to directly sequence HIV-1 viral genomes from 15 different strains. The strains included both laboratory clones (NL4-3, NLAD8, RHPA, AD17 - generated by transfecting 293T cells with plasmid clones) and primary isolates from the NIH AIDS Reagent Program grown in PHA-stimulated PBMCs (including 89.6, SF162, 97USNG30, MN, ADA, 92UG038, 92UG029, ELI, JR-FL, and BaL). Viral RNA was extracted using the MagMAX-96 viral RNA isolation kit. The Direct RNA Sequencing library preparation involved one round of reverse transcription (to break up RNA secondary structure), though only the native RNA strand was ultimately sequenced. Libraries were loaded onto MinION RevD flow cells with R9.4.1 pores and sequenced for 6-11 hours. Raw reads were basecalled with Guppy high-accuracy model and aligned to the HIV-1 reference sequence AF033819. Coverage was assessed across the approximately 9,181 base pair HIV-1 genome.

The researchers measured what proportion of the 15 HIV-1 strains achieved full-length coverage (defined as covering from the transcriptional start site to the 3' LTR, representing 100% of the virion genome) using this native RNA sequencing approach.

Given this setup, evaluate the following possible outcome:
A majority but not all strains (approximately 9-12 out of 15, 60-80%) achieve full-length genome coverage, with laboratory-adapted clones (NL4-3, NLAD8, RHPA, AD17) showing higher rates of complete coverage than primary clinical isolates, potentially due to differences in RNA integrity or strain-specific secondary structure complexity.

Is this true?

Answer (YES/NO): NO